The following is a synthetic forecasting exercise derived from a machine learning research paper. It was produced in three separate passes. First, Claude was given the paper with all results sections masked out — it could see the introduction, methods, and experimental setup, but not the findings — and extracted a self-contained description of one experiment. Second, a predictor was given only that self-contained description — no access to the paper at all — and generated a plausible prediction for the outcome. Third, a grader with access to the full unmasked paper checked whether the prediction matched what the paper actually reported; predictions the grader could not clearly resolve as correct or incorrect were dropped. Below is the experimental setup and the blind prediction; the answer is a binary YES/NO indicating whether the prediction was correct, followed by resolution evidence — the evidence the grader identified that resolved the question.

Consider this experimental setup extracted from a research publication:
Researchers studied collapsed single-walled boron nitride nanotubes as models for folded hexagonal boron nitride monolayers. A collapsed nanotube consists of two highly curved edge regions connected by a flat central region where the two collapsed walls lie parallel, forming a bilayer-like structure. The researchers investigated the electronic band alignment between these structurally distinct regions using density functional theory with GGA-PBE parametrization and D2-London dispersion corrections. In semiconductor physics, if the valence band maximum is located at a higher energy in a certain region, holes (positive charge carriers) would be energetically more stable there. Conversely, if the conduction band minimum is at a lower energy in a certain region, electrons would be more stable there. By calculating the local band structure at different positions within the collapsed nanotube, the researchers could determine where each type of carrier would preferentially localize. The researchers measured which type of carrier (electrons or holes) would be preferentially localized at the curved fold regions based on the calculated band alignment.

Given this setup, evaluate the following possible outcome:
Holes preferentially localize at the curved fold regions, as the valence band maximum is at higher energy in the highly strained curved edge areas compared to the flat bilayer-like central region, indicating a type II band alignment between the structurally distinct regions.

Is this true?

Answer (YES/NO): YES